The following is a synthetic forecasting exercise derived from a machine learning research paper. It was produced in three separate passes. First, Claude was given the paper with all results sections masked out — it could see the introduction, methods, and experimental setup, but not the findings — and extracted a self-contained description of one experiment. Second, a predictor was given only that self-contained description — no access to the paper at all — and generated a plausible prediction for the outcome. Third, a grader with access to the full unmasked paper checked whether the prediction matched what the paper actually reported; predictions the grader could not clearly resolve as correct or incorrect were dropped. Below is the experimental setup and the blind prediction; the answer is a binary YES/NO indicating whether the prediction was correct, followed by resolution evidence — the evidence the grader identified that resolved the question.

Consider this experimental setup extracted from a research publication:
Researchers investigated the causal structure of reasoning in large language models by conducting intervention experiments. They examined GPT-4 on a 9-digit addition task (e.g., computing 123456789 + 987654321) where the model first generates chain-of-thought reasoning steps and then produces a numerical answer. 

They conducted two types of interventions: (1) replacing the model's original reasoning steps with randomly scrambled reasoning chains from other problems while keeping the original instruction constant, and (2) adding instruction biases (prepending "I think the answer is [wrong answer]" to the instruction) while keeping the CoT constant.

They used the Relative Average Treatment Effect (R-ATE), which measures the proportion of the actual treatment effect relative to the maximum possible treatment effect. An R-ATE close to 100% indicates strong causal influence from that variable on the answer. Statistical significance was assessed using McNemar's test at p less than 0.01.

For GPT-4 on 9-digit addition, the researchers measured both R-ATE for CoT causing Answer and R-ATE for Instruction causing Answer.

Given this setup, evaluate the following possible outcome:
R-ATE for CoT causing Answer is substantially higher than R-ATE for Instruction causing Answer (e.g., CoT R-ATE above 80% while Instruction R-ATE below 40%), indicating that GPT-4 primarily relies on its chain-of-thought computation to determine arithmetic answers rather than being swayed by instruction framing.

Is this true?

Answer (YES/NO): NO